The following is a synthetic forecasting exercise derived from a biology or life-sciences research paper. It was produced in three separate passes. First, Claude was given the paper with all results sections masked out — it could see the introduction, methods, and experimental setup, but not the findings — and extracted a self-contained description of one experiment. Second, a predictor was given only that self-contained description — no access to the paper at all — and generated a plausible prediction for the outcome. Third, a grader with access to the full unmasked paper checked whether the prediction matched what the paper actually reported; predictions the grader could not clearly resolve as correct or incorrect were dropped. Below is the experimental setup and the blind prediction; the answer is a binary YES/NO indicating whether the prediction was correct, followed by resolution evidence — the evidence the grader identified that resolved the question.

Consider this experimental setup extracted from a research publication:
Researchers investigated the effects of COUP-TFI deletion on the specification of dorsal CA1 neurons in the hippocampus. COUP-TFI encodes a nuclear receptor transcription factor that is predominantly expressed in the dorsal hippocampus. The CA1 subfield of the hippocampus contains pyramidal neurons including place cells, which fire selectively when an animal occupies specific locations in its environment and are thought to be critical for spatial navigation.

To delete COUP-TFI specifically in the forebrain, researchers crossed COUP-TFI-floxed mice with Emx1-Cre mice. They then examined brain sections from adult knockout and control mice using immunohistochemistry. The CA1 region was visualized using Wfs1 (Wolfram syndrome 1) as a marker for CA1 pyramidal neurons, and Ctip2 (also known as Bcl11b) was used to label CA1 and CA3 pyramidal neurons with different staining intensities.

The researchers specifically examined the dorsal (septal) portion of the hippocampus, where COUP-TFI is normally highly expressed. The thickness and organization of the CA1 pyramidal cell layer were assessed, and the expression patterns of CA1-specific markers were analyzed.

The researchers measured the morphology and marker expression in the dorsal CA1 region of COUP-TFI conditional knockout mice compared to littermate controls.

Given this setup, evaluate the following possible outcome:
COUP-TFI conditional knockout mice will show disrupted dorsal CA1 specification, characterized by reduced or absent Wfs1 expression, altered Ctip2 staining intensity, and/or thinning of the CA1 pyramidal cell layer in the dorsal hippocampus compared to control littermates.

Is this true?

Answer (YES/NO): YES